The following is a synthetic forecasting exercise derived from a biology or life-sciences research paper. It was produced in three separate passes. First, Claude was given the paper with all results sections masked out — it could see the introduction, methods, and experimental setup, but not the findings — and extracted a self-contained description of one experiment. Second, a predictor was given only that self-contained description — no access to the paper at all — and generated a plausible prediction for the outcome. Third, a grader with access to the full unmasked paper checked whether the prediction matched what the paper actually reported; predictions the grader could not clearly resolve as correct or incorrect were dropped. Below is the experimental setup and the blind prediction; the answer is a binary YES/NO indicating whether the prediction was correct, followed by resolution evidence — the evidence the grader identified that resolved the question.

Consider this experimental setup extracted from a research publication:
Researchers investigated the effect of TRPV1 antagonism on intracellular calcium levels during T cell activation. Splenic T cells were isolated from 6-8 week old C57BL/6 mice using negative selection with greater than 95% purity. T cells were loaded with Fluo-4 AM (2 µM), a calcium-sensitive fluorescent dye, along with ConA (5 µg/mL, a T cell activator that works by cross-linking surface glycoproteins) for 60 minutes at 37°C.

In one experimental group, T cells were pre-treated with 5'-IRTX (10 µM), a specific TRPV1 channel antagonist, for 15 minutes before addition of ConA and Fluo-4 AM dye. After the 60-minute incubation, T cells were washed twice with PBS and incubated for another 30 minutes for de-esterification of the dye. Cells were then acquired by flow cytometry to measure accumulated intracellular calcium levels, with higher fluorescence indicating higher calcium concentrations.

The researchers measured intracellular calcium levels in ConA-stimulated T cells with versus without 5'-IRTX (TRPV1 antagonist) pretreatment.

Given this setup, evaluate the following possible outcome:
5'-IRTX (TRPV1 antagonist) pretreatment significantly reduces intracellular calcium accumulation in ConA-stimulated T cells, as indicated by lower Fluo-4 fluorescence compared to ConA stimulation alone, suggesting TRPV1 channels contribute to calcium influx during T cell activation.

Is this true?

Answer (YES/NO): YES